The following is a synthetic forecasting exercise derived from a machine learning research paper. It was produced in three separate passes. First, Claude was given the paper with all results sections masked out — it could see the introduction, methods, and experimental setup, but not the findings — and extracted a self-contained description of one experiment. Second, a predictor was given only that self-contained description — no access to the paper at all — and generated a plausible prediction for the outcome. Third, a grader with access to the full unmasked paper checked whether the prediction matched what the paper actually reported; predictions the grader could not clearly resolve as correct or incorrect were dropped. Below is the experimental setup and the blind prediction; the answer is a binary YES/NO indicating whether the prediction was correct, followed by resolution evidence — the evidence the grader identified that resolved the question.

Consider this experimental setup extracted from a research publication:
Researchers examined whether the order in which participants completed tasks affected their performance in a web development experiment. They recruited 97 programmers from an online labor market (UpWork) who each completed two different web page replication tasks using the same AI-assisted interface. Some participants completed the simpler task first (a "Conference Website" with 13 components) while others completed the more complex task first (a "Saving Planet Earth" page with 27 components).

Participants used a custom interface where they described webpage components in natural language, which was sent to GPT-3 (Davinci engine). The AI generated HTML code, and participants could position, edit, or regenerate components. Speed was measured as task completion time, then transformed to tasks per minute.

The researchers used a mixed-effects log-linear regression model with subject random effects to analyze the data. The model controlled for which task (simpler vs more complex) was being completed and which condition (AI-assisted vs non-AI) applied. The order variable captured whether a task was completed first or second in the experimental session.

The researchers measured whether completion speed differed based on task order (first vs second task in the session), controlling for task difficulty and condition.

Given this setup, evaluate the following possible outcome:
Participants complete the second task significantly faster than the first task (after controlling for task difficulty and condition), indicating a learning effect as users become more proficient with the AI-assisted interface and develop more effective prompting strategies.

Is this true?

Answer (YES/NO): NO